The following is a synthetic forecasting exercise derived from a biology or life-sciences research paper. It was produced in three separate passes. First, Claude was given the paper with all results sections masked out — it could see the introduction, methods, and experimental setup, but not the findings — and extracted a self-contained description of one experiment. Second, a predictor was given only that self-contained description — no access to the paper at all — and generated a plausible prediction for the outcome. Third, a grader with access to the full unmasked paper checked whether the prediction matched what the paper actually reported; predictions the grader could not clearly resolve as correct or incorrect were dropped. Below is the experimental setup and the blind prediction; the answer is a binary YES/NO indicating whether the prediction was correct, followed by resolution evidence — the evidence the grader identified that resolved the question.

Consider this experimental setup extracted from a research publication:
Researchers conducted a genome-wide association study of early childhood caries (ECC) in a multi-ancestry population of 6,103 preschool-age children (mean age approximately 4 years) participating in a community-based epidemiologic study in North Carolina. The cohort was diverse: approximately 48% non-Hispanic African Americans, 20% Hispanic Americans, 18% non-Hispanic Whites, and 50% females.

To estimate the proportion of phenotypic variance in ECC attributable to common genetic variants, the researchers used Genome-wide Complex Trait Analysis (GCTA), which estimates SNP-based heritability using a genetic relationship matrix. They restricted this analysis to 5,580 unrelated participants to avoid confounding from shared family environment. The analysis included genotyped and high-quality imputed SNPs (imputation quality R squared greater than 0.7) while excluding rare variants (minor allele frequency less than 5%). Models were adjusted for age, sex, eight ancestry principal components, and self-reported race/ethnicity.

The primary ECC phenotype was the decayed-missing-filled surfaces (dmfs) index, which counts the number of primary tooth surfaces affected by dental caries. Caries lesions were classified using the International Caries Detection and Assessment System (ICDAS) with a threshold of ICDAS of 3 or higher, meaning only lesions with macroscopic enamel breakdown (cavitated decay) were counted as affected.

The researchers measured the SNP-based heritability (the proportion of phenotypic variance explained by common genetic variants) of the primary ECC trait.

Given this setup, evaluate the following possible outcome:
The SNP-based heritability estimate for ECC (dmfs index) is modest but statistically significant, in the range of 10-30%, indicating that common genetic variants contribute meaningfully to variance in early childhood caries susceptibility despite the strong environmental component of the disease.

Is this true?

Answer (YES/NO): YES